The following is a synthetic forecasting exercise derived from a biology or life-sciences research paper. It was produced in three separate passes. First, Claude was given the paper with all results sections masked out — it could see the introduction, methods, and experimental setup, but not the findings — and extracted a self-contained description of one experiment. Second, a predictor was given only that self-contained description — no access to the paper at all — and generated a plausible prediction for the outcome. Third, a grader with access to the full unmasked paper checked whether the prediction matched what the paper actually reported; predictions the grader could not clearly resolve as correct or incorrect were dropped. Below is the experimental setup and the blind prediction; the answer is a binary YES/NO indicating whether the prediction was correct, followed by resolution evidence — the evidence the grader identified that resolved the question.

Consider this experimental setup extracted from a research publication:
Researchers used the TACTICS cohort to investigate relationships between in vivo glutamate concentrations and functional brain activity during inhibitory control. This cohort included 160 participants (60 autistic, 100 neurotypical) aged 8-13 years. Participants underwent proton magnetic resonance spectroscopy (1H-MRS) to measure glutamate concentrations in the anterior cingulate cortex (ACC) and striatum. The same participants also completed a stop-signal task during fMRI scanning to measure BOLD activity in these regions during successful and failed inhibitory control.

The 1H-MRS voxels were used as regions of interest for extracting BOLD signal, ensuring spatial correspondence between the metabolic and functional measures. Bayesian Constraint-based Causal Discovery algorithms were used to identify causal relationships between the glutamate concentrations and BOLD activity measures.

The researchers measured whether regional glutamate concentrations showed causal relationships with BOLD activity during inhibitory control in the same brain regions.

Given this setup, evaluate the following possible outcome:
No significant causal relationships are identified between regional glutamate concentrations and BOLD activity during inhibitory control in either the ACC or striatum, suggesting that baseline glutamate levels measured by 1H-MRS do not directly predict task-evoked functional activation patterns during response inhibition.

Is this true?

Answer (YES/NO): NO